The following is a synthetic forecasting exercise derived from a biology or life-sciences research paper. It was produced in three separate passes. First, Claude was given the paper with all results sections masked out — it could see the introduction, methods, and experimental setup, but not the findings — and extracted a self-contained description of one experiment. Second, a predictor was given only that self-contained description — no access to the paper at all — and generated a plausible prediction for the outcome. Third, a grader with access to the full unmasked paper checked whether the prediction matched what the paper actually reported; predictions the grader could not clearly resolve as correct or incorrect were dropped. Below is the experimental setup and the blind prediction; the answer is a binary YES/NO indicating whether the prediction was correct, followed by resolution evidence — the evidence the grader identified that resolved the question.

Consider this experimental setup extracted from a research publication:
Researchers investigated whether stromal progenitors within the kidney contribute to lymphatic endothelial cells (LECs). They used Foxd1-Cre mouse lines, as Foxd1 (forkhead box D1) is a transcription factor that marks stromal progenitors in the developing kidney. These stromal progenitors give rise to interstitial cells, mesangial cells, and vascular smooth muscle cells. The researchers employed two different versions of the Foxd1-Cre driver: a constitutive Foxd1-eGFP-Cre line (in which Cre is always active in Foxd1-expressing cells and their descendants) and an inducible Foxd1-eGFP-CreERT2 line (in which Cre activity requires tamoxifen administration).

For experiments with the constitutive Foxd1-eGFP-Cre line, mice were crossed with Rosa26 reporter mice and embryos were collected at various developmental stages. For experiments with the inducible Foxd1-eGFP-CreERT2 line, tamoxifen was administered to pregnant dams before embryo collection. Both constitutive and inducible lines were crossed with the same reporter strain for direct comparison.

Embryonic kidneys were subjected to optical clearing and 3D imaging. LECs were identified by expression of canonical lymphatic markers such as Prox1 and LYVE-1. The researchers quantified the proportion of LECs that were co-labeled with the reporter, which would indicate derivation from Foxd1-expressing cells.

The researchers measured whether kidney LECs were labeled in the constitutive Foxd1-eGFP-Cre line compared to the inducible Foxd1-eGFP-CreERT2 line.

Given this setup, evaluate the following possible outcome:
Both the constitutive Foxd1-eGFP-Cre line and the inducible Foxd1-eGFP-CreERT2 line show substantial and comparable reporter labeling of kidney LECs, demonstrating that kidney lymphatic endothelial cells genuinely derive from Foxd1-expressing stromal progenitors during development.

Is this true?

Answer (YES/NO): NO